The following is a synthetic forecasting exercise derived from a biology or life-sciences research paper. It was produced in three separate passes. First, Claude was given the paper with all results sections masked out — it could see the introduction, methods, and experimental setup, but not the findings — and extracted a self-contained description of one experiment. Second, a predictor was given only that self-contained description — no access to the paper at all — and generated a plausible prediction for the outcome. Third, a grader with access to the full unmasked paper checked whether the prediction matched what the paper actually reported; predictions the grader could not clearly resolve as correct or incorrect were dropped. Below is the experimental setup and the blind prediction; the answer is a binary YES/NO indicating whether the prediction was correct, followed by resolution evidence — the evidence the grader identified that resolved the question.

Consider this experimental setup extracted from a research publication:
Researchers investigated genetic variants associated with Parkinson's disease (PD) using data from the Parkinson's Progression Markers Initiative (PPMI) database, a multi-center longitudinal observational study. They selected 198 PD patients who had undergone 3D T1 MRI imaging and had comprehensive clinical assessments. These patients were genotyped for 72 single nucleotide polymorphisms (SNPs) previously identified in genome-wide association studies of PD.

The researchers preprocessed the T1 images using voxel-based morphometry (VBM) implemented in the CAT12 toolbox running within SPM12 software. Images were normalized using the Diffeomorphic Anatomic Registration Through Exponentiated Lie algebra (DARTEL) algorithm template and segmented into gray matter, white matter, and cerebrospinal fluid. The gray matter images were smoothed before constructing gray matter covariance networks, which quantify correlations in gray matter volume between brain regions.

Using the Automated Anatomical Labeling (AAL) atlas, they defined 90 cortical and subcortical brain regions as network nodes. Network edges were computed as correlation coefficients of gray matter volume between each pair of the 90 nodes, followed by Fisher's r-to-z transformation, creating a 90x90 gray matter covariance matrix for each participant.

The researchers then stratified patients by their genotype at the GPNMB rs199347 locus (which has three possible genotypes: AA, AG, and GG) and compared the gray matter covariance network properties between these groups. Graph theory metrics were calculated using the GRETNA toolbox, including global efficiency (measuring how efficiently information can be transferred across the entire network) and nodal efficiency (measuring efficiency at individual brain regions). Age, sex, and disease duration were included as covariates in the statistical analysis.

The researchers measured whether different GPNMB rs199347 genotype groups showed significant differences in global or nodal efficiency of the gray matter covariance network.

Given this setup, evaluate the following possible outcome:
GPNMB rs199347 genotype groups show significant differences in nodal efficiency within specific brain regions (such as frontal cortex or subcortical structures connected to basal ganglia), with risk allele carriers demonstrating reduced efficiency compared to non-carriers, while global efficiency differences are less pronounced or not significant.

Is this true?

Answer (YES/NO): NO